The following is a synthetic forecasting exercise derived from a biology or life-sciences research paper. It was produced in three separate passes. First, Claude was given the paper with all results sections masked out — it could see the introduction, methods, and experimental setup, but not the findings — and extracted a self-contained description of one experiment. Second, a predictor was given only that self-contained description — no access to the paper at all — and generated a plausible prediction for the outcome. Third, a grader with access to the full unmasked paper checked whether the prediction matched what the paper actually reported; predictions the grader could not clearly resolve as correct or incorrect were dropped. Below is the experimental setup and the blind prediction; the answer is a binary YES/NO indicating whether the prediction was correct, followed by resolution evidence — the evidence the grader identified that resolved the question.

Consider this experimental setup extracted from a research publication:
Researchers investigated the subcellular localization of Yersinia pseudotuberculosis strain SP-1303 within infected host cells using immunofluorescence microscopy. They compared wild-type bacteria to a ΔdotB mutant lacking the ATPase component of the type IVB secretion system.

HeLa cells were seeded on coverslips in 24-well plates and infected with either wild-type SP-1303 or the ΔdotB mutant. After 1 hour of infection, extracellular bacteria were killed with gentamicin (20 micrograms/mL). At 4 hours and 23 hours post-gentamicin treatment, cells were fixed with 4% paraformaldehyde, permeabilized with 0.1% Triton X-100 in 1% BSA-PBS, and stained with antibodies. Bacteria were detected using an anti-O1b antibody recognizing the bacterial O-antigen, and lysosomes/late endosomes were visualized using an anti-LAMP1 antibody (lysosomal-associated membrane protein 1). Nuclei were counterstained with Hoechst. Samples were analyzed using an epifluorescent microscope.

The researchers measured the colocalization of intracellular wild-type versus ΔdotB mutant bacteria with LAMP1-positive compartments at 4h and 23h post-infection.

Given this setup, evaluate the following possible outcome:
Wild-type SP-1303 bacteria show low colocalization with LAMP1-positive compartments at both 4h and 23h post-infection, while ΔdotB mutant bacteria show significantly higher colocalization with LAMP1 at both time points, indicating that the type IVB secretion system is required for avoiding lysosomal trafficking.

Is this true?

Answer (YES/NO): NO